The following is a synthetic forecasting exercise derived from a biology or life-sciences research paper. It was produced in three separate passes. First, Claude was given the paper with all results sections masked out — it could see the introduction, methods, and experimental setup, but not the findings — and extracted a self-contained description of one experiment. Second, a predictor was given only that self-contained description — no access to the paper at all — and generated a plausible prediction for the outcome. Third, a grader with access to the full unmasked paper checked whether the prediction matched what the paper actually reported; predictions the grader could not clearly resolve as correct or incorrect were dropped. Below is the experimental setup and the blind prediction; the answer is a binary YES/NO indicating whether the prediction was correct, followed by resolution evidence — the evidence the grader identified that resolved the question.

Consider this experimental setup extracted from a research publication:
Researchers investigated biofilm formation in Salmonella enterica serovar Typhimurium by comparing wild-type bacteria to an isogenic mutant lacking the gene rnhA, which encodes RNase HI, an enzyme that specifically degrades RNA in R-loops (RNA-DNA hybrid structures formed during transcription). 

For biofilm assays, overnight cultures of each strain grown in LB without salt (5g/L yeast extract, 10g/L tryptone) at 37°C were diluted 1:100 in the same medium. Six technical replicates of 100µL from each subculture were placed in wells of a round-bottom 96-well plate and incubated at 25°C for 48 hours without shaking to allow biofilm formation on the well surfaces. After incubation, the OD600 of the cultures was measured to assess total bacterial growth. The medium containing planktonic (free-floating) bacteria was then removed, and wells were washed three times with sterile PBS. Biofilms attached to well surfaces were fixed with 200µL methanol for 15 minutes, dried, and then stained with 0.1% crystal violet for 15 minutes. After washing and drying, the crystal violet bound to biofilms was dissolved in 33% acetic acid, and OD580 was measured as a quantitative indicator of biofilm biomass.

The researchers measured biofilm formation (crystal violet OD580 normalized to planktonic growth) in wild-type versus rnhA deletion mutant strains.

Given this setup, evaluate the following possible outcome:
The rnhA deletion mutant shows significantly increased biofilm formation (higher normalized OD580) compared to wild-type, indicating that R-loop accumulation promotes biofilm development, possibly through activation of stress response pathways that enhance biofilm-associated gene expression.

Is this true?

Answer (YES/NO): NO